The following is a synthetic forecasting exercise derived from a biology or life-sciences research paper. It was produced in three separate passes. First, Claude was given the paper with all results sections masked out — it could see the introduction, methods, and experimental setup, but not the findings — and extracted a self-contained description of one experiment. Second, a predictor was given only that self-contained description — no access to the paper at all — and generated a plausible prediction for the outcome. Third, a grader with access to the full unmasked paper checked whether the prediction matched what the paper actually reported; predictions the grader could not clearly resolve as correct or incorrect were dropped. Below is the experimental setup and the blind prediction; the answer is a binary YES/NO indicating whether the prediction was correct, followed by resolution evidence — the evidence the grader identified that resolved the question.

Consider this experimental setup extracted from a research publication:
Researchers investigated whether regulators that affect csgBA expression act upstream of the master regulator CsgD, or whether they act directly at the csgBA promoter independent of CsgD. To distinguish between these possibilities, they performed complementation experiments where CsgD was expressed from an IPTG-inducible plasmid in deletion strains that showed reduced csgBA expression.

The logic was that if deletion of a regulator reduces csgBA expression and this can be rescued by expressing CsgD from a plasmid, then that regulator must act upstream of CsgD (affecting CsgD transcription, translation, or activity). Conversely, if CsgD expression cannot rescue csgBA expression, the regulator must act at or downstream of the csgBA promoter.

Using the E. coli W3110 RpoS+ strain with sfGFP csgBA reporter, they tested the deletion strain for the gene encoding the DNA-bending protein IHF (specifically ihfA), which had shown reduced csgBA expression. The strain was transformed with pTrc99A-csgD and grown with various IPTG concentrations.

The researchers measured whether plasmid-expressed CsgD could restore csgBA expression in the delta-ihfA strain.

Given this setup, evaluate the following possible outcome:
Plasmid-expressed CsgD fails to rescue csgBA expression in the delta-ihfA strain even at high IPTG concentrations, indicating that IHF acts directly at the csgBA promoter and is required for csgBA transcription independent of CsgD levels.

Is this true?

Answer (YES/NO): NO